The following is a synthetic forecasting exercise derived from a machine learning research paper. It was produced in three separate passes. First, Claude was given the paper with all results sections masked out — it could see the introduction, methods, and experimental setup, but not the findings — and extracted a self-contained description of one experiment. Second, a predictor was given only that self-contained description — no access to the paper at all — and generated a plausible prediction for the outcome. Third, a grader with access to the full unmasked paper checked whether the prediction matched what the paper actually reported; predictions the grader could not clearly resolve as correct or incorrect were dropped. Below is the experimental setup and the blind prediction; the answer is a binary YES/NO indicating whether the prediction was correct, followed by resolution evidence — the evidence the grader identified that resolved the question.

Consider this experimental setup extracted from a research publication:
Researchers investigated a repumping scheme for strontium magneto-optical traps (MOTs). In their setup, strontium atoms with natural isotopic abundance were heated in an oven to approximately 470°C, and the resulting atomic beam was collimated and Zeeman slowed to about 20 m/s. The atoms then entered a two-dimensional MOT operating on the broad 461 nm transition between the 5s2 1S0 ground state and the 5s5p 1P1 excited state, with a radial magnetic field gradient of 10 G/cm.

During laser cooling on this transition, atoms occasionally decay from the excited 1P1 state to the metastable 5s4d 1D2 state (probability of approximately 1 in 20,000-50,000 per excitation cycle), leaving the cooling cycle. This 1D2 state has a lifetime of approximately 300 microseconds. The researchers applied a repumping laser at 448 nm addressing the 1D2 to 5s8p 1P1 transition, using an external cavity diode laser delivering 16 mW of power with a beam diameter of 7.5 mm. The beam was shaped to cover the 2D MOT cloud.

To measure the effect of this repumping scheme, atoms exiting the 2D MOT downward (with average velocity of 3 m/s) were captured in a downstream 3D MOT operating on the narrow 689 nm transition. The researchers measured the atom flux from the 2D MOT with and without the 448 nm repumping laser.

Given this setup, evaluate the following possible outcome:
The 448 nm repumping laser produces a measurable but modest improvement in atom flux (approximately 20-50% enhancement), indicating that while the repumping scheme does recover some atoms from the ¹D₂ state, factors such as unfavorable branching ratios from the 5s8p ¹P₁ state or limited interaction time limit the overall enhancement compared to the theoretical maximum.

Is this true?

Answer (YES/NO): NO